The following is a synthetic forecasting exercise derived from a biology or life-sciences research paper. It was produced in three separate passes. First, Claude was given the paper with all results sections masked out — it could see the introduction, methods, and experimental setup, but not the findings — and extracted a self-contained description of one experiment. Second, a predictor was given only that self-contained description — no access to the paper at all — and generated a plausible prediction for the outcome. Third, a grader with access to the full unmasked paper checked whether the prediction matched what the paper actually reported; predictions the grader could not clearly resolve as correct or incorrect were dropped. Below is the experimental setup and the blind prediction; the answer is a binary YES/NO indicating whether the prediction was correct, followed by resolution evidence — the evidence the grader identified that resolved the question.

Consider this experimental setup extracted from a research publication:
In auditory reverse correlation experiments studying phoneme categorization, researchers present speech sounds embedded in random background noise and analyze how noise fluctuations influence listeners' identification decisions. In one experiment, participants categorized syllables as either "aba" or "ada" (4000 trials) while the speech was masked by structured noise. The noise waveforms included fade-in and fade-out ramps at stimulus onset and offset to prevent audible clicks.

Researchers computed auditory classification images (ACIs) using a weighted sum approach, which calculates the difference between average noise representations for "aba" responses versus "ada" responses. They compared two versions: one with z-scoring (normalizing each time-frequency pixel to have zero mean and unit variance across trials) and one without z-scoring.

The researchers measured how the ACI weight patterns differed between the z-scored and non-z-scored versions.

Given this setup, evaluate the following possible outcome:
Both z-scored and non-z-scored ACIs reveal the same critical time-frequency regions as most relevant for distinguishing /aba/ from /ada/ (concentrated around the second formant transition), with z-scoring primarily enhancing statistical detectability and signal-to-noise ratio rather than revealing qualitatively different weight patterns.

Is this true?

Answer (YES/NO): NO